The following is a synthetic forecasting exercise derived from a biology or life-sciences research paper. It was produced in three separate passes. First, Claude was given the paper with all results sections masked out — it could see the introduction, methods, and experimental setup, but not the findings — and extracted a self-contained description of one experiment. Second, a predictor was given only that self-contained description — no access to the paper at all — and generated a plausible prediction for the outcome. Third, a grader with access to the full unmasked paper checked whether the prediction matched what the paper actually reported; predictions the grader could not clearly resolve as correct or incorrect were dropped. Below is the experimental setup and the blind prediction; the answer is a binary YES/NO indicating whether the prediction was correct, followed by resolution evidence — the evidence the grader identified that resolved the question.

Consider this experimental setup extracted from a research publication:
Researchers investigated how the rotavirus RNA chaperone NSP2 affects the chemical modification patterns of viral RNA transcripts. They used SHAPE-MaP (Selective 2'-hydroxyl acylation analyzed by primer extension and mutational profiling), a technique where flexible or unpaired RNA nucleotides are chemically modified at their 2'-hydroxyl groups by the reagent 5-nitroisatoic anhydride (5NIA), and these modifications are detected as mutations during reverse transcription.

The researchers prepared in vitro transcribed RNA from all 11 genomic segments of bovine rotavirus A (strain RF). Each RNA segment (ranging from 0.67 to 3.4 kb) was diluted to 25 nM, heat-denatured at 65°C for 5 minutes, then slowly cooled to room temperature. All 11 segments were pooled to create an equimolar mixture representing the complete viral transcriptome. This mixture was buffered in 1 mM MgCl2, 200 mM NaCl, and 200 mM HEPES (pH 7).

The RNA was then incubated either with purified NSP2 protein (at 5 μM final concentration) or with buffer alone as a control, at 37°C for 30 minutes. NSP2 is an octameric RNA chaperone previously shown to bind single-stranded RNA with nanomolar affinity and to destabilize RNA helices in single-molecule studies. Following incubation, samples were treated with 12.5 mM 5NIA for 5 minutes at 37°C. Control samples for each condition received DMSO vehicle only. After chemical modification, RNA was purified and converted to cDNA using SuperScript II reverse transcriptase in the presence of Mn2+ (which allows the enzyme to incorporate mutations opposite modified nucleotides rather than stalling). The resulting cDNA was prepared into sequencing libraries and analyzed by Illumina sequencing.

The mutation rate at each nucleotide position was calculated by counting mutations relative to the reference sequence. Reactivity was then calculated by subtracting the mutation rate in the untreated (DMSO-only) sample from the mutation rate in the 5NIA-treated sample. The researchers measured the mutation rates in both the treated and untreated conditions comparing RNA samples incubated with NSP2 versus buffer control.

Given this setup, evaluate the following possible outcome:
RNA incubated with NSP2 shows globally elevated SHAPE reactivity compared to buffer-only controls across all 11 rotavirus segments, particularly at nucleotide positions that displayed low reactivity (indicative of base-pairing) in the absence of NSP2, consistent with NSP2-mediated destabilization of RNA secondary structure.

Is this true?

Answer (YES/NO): NO